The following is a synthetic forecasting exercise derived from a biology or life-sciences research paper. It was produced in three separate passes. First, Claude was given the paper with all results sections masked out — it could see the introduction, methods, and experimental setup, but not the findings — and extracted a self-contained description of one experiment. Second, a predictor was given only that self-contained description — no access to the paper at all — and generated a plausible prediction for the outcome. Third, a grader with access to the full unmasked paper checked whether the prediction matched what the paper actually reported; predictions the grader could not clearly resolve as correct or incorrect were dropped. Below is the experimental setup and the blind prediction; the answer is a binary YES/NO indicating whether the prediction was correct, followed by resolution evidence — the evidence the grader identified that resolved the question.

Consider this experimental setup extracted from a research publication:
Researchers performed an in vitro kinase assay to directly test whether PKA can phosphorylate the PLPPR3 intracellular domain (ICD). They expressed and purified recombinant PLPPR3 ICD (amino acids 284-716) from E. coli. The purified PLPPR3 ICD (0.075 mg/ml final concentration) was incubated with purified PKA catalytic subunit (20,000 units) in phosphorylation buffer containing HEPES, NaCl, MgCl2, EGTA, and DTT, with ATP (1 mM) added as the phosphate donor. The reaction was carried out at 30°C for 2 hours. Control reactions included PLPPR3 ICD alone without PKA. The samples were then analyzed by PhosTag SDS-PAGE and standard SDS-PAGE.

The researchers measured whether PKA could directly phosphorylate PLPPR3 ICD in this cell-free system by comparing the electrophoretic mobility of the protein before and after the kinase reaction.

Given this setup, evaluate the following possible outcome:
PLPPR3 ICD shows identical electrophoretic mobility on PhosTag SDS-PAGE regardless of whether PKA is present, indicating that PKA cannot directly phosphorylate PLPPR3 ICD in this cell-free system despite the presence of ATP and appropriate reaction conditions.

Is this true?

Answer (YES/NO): NO